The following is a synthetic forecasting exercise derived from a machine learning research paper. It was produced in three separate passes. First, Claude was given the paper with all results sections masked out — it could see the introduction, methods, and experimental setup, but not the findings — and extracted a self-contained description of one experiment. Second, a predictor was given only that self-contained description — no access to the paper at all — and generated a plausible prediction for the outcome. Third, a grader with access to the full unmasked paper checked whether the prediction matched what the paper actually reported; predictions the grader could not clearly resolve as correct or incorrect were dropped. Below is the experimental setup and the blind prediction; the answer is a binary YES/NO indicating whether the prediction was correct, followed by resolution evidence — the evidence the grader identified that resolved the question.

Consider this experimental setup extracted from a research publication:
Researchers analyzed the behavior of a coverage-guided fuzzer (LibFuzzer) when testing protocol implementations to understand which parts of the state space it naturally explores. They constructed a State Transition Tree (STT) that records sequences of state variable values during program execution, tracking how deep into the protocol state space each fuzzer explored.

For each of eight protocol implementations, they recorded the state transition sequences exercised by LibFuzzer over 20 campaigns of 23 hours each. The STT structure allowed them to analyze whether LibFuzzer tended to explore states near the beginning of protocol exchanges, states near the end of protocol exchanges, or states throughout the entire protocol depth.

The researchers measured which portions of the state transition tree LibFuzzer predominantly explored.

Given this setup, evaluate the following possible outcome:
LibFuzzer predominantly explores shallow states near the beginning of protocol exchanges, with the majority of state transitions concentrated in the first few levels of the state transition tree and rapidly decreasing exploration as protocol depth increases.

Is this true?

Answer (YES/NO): NO